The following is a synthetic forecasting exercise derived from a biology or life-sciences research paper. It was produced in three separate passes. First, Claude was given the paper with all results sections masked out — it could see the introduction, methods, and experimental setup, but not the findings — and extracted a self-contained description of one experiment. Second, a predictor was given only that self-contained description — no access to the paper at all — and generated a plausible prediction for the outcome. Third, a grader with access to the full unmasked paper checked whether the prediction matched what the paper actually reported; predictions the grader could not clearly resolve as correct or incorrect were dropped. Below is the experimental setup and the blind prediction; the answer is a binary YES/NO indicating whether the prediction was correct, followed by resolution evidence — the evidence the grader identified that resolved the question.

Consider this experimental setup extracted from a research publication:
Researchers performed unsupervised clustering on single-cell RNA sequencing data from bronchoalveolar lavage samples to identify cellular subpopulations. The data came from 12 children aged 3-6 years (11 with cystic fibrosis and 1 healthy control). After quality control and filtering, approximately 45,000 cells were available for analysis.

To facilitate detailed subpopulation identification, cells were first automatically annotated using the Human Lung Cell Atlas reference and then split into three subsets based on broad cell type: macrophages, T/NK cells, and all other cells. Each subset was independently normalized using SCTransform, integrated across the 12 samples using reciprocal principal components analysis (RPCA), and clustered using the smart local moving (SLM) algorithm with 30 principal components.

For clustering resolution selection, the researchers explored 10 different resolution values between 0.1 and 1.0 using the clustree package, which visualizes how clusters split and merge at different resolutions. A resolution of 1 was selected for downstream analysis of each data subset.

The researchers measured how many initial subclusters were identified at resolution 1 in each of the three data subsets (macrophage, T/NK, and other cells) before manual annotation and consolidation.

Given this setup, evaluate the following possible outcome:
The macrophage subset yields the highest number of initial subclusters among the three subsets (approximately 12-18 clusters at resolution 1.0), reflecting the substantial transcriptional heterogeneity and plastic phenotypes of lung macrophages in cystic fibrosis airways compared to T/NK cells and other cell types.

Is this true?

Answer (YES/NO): NO